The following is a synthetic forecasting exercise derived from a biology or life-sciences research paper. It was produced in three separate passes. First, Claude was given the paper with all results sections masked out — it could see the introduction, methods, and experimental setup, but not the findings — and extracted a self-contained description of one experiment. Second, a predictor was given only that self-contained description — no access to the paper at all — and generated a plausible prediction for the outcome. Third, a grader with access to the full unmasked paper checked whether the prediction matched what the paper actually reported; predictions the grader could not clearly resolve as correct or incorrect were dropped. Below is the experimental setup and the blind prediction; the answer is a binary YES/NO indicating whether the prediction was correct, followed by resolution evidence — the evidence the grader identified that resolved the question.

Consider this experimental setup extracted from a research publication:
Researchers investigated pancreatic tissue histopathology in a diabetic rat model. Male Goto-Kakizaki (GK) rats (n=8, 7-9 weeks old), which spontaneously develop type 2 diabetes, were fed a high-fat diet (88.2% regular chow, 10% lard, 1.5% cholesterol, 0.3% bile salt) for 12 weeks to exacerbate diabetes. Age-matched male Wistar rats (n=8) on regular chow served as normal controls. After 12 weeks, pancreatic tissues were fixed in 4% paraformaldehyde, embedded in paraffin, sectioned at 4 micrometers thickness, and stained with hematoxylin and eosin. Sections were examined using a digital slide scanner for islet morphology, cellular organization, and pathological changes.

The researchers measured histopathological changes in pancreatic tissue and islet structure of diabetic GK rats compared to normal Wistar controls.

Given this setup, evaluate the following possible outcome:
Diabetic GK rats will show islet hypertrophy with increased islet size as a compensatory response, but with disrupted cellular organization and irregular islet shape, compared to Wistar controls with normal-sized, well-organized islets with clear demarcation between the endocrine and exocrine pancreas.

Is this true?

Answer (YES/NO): NO